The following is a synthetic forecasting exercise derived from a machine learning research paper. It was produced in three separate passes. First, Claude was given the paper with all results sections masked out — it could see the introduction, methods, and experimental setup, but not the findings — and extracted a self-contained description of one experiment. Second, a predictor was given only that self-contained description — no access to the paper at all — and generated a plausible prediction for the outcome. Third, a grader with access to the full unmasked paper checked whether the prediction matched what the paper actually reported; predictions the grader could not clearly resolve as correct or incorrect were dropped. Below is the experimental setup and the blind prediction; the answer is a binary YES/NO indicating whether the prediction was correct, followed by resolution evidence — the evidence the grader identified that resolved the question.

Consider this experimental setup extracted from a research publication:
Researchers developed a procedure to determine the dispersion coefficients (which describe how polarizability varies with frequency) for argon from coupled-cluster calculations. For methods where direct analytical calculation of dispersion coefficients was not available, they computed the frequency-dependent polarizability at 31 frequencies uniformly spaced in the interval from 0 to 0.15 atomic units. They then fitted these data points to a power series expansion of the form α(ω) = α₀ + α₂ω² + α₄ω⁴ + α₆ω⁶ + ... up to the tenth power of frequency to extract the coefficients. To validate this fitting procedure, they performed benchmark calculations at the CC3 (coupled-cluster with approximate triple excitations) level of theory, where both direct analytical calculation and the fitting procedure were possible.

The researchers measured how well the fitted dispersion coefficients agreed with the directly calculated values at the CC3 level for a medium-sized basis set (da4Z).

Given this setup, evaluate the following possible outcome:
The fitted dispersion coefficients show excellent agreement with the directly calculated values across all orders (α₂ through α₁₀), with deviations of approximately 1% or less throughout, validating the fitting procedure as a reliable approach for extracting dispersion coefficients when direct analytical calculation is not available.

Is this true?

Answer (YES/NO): NO